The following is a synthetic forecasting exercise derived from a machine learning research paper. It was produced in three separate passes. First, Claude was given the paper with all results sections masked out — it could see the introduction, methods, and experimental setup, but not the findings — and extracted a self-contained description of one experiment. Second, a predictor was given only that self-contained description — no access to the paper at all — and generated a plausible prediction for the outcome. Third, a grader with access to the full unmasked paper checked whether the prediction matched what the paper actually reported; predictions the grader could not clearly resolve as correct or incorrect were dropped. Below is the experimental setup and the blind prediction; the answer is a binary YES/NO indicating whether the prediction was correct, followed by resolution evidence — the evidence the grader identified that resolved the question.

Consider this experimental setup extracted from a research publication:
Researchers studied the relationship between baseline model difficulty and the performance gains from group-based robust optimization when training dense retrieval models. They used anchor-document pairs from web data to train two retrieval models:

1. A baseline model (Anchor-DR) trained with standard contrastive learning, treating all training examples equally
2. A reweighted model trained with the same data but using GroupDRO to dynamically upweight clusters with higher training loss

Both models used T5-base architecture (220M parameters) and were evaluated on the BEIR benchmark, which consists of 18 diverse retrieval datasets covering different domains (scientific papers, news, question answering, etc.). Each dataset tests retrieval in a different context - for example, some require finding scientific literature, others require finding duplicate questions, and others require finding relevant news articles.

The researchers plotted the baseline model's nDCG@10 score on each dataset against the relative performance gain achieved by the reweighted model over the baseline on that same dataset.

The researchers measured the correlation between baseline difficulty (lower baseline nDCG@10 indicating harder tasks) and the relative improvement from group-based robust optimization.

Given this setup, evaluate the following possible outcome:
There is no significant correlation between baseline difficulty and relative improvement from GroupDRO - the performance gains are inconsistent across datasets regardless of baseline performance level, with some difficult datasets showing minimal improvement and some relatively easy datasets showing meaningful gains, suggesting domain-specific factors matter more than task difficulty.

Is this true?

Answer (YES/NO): NO